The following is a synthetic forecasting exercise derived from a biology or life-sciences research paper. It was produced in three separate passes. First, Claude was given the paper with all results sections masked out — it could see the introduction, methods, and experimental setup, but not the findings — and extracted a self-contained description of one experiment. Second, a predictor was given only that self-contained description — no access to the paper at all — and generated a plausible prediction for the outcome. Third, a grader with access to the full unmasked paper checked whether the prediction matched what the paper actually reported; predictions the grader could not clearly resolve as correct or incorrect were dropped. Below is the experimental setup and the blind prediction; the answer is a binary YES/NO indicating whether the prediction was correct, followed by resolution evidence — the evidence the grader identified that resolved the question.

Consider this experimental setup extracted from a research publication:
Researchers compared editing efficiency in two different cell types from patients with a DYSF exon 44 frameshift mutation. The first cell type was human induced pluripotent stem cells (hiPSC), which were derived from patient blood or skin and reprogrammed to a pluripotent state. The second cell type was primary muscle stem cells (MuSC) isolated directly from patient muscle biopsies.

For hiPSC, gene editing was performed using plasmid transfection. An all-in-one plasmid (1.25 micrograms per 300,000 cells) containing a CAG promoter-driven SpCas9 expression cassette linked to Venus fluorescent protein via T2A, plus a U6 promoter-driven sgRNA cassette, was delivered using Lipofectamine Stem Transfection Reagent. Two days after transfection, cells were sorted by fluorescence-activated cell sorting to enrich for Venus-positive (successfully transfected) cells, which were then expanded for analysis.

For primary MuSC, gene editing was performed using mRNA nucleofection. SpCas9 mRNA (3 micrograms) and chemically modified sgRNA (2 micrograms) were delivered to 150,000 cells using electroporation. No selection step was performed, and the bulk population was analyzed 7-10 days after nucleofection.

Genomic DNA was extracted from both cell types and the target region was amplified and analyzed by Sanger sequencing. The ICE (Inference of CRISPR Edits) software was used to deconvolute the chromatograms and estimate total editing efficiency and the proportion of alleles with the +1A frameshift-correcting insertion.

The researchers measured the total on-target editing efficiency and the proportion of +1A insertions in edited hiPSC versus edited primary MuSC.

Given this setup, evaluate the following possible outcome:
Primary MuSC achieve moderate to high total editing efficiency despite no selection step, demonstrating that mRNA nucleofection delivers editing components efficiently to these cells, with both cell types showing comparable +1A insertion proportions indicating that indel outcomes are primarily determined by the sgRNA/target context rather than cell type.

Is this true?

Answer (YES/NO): YES